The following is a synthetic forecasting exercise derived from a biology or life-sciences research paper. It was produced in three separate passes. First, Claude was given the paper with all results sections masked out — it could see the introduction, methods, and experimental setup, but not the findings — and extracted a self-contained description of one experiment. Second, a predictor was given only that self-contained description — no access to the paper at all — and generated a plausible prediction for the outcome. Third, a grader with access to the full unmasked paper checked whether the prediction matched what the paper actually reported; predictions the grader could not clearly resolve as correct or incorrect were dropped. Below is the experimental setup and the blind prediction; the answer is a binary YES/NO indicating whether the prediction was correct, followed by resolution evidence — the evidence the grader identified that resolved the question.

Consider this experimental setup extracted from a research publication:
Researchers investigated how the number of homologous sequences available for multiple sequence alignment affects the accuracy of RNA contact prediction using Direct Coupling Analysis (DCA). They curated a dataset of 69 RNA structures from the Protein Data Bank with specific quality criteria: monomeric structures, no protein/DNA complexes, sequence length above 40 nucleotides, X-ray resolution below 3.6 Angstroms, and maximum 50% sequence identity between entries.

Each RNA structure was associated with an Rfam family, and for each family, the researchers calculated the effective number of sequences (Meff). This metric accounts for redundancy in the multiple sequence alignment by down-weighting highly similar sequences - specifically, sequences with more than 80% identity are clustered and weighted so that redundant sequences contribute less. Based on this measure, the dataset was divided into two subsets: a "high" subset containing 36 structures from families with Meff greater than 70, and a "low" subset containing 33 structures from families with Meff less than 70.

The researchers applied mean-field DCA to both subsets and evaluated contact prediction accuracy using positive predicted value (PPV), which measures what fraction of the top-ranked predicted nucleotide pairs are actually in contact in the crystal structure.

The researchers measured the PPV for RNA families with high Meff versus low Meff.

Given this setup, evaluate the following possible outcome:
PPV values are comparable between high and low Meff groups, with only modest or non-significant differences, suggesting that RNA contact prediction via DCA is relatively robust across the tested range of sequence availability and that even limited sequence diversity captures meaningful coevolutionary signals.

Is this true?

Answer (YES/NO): NO